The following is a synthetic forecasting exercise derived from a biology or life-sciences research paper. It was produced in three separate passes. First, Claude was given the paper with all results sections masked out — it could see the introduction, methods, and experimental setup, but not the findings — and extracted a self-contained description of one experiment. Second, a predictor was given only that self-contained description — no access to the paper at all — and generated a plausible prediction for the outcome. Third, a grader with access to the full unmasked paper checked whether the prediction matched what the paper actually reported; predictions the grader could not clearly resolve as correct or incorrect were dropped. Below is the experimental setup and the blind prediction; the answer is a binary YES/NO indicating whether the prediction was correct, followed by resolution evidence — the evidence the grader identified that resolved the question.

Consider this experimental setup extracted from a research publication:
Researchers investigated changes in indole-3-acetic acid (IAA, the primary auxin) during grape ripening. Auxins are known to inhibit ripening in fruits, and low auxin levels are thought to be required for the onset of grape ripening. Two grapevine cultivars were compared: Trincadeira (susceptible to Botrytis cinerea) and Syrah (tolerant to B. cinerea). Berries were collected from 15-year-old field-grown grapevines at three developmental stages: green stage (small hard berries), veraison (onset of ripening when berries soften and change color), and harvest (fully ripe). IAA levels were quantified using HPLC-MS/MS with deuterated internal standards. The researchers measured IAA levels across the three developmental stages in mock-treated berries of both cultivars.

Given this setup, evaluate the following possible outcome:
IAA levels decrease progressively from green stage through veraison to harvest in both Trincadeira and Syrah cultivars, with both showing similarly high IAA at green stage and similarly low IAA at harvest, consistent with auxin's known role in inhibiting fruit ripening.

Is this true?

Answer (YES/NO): NO